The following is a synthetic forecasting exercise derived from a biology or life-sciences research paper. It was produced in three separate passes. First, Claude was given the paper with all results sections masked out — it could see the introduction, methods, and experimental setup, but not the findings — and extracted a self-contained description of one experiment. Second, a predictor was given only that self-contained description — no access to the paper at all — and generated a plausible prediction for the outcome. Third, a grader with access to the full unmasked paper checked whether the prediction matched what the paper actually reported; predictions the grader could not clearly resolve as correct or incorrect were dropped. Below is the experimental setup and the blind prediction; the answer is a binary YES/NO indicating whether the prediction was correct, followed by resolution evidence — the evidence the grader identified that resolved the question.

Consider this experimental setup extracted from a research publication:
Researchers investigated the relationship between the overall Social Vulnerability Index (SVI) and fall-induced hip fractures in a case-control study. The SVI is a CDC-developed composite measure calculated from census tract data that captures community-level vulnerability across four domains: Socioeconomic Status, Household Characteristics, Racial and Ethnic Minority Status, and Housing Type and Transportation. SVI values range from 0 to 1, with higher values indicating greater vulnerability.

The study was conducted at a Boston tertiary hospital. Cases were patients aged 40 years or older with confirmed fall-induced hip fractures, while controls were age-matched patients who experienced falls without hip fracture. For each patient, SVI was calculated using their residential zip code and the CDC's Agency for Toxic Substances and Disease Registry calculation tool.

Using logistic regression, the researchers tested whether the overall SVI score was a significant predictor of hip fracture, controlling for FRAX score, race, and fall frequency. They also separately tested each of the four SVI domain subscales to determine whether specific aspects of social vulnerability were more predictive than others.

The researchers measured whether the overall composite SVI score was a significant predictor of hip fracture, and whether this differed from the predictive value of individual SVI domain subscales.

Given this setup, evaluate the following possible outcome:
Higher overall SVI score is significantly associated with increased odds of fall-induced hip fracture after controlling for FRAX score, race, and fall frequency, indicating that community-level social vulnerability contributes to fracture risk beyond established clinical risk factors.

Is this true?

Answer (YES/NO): NO